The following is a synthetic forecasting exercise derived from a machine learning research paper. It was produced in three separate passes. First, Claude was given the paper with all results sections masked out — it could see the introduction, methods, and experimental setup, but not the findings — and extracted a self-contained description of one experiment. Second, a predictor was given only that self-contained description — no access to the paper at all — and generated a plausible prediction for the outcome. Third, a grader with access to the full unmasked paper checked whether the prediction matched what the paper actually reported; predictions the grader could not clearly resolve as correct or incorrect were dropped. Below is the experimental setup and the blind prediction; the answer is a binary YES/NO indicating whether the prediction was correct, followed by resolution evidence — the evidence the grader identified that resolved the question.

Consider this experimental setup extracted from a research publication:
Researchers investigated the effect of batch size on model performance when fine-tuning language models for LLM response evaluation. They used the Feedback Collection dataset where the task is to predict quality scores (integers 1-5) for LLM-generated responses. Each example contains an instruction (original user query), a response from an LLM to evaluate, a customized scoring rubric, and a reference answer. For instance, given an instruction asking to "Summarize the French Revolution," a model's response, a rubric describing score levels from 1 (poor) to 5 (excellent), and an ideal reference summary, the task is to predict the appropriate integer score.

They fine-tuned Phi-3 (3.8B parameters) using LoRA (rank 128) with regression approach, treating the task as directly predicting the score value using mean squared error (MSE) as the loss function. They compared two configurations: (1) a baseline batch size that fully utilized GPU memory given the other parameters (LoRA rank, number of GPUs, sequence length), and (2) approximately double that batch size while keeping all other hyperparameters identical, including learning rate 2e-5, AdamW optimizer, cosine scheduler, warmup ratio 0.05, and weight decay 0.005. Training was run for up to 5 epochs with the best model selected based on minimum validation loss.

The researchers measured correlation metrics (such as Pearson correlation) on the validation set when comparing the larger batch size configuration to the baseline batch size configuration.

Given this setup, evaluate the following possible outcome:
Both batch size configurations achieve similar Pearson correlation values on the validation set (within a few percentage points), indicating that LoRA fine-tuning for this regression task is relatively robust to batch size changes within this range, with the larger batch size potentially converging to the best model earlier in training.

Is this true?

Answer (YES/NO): NO